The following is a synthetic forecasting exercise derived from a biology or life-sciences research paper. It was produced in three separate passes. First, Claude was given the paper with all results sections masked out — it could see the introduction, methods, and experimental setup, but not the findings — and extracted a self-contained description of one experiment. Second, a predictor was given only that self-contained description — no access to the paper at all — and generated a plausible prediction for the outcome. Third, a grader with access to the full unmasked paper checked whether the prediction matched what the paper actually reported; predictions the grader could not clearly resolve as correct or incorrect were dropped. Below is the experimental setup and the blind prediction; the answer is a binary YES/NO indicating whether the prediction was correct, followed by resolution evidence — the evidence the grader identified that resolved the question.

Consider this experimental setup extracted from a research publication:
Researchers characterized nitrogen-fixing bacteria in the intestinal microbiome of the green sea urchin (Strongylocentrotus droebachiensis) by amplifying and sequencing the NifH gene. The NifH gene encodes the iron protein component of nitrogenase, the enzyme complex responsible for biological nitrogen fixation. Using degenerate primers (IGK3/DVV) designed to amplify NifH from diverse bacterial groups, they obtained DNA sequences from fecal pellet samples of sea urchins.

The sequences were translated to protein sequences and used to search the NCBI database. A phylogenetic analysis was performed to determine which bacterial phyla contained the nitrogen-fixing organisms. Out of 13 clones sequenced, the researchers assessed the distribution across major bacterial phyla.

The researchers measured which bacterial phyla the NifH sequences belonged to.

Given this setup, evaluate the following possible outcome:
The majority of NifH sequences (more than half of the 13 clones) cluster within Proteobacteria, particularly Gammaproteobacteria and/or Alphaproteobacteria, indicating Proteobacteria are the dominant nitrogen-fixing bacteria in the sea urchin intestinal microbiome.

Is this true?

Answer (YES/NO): YES